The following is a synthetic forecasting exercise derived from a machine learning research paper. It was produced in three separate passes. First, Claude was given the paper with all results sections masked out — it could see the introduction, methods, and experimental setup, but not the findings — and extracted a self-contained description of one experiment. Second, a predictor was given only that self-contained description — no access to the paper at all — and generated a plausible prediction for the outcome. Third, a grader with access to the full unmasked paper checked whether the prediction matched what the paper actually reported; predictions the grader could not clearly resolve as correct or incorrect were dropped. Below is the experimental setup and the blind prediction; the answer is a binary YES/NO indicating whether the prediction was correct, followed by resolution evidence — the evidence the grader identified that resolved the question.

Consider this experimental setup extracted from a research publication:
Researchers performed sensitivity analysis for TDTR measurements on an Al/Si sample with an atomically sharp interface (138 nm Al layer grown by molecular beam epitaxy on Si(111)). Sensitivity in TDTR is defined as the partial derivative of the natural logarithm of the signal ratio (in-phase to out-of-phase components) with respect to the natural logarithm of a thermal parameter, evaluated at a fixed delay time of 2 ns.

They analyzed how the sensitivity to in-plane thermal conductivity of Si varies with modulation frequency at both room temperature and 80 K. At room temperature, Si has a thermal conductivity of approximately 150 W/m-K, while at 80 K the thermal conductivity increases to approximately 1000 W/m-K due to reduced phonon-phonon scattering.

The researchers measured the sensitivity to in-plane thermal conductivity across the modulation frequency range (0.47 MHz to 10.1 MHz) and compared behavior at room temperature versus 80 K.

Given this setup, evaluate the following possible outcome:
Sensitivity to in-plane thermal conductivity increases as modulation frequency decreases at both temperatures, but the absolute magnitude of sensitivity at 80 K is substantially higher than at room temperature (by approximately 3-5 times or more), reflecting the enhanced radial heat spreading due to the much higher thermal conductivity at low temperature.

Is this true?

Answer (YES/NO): NO